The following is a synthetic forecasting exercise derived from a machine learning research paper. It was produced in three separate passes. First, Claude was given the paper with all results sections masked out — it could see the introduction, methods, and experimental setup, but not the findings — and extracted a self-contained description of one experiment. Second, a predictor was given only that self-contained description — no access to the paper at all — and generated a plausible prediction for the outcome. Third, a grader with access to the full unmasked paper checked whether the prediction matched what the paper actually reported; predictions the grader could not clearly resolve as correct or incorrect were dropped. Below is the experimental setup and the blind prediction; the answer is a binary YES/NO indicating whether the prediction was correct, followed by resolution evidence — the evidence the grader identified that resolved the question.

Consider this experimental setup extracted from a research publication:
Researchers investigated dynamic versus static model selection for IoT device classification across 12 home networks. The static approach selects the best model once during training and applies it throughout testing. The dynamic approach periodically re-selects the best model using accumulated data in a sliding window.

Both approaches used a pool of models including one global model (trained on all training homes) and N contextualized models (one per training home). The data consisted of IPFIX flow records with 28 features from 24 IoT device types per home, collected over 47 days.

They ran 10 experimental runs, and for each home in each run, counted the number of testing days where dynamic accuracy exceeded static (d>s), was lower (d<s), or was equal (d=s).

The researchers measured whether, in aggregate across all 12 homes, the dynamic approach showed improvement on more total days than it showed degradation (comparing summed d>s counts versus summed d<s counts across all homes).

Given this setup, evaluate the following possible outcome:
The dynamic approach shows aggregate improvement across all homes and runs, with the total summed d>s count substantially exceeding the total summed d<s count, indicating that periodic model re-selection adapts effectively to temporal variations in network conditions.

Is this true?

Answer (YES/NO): YES